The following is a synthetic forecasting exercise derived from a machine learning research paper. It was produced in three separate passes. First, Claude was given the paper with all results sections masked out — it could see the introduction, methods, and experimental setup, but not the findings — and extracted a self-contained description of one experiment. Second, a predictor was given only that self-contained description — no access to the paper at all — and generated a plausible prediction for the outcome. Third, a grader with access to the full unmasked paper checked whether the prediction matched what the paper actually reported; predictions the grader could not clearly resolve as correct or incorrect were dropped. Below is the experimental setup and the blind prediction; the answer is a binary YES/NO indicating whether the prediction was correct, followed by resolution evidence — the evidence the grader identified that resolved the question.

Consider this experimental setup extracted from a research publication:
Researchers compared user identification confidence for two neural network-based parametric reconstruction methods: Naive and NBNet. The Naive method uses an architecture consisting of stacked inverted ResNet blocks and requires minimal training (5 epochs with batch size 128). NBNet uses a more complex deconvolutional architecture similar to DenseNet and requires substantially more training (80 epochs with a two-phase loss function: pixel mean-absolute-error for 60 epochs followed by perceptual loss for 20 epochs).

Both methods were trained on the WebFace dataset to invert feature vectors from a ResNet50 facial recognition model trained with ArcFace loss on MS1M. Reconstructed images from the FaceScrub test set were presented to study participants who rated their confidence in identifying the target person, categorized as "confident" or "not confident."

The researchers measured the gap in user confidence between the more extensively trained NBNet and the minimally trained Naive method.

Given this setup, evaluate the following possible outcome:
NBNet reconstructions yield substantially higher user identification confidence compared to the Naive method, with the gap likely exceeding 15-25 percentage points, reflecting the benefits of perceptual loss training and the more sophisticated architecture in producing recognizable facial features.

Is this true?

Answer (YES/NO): NO